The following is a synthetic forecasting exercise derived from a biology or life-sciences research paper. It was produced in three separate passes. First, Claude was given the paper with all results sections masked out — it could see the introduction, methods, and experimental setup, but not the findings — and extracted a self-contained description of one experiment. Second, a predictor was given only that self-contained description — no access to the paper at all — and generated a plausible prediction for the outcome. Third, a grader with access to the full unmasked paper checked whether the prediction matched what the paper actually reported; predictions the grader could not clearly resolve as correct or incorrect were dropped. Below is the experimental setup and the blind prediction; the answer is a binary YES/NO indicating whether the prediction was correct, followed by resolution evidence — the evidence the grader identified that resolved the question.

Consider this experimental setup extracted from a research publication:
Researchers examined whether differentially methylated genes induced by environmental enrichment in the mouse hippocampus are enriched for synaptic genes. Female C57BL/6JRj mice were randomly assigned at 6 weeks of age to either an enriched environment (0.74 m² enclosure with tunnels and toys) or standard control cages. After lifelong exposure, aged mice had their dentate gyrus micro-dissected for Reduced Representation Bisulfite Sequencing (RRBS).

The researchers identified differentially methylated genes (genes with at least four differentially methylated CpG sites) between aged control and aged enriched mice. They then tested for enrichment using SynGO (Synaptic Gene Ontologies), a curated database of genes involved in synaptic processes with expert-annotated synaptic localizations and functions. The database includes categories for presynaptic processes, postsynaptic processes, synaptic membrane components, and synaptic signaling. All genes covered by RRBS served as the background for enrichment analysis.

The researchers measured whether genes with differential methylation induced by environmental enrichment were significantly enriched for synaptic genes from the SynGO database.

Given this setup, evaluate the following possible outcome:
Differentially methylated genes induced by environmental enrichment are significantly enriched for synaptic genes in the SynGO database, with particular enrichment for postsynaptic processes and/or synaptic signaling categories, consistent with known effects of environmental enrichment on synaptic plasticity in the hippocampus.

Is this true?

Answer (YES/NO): YES